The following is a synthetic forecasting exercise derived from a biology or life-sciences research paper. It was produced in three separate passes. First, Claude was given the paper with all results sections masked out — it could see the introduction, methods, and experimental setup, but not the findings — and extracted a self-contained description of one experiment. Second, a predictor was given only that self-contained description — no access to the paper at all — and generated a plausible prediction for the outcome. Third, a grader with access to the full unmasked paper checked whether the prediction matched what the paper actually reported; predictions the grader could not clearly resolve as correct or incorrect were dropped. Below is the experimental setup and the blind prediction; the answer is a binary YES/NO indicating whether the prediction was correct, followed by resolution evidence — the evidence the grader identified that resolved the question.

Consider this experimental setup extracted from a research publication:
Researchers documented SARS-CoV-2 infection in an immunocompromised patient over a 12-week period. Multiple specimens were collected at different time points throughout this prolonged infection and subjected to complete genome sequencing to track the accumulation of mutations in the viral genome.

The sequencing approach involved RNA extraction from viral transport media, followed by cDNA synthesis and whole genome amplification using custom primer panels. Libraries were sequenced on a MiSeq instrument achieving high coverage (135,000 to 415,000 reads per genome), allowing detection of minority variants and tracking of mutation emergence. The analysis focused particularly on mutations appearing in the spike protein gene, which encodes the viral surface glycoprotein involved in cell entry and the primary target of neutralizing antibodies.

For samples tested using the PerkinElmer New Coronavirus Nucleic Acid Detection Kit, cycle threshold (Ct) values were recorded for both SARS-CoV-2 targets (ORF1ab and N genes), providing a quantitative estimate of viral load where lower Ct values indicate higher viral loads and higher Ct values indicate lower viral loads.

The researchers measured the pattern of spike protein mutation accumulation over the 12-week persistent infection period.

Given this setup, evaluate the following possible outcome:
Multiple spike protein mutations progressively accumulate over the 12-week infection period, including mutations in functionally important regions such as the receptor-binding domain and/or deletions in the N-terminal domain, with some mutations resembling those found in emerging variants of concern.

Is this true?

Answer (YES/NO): YES